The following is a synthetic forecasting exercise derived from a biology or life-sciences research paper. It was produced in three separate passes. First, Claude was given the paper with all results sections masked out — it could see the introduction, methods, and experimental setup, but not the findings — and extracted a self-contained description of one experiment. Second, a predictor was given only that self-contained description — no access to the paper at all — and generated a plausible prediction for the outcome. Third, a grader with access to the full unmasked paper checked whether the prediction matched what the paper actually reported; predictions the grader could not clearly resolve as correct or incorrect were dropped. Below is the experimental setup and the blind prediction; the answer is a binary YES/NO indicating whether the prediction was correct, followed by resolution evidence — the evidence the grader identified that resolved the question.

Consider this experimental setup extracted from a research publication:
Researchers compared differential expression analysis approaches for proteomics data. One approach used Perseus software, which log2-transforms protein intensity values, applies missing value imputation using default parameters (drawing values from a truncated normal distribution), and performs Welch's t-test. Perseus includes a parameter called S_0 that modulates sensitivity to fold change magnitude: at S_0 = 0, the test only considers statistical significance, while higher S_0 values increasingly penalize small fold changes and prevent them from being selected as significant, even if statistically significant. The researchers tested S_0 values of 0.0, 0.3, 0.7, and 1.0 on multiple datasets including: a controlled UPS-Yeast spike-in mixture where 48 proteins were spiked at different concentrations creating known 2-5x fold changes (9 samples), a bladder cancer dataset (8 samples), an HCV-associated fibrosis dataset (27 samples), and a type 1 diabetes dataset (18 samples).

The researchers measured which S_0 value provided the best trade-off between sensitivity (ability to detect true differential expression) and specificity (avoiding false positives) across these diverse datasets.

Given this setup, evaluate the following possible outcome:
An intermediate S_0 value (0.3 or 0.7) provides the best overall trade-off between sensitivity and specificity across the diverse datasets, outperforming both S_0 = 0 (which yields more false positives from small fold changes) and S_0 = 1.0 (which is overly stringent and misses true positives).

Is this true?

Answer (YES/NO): NO